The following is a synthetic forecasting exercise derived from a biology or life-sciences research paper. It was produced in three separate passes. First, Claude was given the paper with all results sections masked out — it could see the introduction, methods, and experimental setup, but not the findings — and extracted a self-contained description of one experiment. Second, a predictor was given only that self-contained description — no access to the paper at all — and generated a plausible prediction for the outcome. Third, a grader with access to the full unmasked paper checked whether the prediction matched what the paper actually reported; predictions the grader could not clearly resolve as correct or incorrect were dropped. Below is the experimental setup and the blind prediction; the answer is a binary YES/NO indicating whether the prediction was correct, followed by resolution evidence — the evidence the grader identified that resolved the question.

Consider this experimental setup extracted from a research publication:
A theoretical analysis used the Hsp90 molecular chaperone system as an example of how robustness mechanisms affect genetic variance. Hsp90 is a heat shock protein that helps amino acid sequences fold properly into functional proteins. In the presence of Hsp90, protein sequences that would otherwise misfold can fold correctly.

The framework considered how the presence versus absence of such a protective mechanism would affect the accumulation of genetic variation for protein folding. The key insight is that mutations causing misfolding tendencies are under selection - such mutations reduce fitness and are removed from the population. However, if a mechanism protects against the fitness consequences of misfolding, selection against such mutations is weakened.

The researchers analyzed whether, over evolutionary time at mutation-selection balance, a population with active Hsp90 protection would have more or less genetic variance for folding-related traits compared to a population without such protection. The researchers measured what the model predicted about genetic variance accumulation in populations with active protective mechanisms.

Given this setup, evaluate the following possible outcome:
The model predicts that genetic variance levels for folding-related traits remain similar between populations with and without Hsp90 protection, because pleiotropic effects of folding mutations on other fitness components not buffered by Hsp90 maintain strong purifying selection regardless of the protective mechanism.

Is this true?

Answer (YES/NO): NO